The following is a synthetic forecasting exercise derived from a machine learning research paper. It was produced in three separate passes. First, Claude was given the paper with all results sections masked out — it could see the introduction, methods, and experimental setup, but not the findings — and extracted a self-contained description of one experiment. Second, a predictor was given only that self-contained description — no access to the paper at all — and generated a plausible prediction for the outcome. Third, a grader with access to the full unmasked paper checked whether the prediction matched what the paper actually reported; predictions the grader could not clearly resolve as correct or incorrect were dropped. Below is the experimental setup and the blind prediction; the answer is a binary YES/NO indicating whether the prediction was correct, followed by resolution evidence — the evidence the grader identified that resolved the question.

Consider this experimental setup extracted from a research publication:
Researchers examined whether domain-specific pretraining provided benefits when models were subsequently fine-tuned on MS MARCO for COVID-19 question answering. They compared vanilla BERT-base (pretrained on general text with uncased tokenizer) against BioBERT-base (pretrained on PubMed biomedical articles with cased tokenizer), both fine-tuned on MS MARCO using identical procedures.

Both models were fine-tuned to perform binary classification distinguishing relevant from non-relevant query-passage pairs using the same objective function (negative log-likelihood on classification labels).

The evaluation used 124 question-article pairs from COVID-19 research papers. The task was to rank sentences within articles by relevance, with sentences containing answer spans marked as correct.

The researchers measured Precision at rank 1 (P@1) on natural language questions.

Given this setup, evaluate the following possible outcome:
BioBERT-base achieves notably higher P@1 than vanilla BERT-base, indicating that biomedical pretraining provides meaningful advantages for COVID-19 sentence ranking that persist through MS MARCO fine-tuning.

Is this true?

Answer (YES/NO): NO